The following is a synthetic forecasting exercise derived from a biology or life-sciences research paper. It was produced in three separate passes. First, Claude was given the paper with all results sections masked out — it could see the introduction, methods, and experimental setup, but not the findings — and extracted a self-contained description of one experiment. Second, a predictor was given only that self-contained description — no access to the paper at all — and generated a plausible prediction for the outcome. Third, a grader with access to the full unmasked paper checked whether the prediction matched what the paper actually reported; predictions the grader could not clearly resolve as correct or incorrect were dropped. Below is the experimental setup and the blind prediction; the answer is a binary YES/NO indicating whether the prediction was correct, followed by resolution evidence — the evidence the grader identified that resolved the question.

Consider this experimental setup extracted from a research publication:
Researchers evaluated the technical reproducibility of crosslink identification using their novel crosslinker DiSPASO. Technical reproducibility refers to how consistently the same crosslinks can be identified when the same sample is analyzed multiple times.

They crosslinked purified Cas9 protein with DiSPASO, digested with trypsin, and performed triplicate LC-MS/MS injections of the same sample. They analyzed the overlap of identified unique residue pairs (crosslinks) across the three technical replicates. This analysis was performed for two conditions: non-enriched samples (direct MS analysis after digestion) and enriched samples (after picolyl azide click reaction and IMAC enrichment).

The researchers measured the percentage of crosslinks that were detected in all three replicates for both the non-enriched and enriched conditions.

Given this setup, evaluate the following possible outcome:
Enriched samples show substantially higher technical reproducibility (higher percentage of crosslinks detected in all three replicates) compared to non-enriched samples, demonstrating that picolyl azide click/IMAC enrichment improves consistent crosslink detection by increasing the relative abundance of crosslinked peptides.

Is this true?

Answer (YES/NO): NO